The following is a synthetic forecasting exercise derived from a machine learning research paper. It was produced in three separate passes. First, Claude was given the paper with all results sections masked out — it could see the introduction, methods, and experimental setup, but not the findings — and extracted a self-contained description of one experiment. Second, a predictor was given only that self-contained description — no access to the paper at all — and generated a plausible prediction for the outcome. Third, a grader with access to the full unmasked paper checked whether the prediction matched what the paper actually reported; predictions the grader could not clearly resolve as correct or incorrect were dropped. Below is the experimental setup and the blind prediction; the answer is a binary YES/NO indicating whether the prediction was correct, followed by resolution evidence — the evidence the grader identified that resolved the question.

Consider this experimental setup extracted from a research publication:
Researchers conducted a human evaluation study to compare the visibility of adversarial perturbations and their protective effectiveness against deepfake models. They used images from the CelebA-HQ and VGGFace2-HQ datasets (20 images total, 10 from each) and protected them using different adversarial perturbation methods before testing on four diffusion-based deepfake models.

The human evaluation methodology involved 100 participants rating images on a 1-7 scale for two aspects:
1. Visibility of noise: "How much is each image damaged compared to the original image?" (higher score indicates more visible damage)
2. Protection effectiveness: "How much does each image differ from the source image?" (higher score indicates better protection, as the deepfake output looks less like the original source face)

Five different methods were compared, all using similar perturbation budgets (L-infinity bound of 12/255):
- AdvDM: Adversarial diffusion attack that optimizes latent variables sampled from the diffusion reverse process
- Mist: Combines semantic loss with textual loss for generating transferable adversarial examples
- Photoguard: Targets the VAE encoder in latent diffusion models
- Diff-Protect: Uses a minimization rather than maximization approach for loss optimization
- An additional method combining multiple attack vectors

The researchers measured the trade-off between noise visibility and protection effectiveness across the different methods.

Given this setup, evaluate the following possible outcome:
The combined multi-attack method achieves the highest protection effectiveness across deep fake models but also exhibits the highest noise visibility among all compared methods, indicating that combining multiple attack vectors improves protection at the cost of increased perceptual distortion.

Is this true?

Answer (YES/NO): NO